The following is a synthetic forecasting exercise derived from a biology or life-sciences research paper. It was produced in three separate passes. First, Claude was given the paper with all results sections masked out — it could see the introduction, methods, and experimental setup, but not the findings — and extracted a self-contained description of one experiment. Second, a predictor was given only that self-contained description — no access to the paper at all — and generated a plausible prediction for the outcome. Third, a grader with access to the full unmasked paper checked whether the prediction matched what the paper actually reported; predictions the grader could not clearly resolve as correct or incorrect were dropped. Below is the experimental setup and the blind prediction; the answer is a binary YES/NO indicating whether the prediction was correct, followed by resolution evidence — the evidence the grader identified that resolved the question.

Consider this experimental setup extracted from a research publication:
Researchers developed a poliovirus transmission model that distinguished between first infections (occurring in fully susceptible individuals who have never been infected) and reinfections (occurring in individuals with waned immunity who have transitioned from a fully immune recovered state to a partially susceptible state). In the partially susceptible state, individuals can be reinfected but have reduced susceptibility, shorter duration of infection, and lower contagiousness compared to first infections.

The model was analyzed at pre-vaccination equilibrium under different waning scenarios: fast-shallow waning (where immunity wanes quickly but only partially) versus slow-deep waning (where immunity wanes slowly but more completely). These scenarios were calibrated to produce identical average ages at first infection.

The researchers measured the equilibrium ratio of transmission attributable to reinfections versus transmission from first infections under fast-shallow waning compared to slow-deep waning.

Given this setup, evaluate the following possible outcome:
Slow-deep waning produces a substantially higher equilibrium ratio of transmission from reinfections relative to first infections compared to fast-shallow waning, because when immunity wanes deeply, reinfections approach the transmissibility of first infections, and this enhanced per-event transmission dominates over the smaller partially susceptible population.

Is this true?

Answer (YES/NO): NO